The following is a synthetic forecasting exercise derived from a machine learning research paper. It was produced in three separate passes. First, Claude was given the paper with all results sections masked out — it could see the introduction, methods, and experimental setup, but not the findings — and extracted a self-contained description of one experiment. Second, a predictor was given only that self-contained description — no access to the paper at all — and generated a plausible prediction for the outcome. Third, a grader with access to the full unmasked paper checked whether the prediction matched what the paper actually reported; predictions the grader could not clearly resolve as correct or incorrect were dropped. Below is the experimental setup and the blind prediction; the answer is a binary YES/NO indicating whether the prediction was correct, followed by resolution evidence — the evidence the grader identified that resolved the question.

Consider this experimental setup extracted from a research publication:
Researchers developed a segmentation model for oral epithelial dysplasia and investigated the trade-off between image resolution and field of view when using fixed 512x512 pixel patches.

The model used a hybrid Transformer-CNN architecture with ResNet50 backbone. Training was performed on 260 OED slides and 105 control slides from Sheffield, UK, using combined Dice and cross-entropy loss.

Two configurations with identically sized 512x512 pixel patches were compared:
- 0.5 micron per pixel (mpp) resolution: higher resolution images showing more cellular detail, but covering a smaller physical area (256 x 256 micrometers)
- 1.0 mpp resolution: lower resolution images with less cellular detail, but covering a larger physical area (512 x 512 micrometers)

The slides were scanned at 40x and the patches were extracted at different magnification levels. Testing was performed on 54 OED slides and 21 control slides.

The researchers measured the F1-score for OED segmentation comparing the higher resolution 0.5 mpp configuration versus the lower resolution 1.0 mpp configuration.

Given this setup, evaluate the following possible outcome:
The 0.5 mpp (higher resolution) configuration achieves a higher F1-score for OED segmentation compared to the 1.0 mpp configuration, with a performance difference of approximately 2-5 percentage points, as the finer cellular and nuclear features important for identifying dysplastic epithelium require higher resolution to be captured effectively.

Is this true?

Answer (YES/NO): NO